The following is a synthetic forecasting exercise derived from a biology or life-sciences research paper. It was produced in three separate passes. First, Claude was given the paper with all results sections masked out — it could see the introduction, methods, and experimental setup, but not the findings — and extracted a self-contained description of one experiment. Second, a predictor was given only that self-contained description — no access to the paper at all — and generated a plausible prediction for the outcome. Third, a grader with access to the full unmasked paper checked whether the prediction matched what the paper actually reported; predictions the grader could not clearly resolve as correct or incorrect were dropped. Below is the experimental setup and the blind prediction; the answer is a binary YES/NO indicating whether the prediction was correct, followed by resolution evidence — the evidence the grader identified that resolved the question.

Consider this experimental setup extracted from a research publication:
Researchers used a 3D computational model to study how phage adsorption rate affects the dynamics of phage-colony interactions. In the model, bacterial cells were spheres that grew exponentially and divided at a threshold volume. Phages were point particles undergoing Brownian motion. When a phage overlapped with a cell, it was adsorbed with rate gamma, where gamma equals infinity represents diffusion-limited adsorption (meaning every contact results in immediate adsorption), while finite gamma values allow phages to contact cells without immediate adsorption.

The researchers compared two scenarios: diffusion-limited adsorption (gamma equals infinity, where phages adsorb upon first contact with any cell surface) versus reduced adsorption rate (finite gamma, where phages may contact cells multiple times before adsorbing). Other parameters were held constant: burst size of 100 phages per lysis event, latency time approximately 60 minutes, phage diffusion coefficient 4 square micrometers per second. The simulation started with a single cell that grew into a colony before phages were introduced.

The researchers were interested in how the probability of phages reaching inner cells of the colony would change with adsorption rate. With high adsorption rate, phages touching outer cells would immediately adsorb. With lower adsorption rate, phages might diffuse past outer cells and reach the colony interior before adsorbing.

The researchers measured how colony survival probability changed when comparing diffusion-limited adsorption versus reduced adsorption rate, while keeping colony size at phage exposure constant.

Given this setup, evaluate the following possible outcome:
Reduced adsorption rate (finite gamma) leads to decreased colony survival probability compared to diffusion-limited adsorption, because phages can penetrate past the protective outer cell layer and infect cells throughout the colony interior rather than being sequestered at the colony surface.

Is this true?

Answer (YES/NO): YES